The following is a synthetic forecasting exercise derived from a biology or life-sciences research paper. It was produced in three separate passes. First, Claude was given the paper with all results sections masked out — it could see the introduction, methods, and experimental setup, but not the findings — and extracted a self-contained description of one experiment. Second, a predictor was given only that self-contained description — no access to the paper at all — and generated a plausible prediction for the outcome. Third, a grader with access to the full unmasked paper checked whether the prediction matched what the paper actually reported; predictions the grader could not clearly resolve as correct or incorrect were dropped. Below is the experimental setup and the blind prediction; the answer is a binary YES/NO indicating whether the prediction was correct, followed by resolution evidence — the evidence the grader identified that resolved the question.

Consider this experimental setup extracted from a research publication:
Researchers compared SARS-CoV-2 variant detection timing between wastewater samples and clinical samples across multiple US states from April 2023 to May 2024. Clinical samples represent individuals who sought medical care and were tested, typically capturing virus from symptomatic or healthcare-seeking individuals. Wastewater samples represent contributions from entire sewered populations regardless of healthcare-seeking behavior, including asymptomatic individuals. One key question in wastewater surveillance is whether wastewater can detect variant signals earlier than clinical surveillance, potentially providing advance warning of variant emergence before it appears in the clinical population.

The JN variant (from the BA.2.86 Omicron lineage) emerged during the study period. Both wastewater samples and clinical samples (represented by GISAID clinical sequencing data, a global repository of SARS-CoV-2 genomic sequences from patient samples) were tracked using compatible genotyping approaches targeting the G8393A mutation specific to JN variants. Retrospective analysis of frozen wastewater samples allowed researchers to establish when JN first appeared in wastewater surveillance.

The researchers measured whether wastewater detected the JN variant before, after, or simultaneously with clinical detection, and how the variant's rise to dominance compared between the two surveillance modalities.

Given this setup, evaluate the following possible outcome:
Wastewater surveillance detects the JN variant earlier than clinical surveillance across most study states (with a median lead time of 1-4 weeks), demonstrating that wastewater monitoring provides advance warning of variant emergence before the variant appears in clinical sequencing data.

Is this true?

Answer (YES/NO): NO